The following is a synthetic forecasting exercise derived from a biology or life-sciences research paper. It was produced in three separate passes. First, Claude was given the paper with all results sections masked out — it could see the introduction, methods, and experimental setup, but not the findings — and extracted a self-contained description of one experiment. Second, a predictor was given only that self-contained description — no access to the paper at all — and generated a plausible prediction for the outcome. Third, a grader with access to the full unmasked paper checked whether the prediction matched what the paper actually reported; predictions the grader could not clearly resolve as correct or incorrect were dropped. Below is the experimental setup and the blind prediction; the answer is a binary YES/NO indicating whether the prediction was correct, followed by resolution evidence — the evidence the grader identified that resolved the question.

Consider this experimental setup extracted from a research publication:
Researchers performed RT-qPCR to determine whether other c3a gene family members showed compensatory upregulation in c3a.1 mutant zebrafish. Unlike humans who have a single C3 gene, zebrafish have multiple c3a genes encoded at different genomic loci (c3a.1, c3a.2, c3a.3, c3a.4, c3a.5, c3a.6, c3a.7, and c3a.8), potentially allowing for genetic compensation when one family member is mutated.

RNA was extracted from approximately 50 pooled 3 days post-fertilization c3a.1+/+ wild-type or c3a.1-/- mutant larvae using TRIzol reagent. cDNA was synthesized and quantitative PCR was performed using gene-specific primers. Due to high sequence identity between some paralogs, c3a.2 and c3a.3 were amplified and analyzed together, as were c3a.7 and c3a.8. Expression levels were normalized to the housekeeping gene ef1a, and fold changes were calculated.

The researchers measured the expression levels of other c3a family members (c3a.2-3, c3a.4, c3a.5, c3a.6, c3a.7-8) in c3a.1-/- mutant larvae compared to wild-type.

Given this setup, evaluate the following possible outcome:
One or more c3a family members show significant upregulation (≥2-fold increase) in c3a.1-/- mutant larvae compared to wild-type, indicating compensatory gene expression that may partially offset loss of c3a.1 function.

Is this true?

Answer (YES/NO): NO